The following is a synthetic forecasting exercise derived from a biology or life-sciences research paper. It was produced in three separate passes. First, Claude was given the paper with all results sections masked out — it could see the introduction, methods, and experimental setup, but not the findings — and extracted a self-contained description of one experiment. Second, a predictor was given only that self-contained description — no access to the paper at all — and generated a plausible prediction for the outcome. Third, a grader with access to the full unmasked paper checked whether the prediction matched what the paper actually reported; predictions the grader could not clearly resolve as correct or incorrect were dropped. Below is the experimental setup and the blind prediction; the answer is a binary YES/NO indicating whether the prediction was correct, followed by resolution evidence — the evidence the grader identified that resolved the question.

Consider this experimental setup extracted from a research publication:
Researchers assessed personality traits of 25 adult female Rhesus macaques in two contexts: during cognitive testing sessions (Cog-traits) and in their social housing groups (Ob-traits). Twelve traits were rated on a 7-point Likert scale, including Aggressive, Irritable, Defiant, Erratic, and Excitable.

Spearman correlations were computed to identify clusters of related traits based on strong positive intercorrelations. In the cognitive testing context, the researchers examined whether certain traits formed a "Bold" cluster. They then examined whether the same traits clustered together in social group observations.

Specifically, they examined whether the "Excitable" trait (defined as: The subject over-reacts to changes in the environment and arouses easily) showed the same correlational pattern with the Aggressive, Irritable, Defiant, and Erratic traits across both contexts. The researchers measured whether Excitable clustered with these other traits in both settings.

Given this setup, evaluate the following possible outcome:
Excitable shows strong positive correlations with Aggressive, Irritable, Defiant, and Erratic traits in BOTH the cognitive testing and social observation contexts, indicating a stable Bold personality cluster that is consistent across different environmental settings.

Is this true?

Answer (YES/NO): NO